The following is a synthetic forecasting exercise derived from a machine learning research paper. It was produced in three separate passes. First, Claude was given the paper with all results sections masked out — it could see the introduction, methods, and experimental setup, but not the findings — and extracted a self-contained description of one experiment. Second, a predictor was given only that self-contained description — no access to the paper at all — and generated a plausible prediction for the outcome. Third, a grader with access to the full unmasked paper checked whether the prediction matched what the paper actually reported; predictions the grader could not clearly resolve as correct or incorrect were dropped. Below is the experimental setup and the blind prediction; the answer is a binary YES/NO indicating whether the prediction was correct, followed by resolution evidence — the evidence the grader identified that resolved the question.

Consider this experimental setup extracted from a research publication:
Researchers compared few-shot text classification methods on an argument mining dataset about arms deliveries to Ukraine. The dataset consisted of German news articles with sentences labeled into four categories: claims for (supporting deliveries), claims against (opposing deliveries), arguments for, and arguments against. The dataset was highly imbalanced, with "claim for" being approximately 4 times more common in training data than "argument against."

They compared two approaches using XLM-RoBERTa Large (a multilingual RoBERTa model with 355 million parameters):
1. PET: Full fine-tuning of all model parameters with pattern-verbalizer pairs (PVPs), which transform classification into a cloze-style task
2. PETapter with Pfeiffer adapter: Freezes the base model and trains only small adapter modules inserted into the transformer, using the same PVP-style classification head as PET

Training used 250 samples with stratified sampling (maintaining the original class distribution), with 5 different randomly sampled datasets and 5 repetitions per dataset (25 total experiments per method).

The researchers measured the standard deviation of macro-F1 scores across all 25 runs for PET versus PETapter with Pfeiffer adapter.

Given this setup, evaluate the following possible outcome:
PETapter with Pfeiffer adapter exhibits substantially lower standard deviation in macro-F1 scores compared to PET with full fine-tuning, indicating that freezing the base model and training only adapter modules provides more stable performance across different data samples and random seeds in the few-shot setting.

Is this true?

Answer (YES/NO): YES